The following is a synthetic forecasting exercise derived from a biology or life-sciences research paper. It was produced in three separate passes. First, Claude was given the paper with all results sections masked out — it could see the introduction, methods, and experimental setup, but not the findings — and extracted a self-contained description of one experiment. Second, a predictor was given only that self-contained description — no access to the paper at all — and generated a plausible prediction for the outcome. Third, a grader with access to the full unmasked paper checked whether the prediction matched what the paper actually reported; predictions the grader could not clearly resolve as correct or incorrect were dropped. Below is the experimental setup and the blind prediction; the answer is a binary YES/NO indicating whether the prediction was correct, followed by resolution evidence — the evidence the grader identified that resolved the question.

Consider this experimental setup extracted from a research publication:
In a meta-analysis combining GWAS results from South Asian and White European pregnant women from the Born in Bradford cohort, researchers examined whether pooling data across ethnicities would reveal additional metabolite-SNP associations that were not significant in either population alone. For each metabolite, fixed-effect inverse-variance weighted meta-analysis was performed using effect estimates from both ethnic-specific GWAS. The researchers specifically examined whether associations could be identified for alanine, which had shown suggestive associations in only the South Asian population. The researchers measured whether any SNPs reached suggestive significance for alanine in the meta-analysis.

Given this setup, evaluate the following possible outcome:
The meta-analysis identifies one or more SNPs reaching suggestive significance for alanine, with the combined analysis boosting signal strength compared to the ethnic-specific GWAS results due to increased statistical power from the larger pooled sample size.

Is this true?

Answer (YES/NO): NO